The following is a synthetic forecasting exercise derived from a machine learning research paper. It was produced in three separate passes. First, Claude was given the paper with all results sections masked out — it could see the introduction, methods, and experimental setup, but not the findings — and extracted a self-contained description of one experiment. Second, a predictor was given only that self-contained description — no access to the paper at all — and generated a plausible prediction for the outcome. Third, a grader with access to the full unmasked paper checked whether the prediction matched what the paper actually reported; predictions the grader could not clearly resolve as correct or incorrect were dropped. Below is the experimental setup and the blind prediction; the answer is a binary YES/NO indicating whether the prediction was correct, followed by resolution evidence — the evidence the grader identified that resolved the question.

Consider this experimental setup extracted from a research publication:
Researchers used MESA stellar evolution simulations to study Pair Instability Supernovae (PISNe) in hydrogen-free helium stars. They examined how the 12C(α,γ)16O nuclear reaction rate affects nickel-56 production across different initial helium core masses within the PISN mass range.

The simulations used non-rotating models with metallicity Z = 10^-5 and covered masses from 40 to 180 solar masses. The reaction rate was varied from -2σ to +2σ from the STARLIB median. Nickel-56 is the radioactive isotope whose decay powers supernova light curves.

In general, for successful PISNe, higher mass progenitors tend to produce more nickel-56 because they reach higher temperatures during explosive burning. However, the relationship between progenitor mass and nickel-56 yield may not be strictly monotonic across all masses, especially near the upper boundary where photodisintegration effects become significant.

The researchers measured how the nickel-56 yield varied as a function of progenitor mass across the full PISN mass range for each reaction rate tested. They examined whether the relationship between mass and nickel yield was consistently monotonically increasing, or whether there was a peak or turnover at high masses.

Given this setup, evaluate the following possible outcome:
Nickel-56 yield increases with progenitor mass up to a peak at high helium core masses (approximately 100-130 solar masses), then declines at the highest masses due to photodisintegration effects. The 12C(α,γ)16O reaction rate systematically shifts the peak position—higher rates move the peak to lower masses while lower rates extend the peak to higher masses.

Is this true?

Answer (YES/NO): NO